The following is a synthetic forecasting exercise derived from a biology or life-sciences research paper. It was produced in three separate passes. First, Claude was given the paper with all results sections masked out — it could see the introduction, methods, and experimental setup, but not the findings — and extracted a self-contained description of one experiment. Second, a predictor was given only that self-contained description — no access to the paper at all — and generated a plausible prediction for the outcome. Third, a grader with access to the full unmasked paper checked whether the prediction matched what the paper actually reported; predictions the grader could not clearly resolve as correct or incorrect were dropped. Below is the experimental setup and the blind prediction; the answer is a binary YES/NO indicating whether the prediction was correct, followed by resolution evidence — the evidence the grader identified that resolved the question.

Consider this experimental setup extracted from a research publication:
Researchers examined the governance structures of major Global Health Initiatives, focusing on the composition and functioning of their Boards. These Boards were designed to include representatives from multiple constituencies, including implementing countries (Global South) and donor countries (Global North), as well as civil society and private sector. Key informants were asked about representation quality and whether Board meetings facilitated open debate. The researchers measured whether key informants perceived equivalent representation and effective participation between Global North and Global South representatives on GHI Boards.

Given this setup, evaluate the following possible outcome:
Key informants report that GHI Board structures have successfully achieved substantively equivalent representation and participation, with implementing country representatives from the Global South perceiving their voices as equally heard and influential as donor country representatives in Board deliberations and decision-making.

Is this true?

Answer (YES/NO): NO